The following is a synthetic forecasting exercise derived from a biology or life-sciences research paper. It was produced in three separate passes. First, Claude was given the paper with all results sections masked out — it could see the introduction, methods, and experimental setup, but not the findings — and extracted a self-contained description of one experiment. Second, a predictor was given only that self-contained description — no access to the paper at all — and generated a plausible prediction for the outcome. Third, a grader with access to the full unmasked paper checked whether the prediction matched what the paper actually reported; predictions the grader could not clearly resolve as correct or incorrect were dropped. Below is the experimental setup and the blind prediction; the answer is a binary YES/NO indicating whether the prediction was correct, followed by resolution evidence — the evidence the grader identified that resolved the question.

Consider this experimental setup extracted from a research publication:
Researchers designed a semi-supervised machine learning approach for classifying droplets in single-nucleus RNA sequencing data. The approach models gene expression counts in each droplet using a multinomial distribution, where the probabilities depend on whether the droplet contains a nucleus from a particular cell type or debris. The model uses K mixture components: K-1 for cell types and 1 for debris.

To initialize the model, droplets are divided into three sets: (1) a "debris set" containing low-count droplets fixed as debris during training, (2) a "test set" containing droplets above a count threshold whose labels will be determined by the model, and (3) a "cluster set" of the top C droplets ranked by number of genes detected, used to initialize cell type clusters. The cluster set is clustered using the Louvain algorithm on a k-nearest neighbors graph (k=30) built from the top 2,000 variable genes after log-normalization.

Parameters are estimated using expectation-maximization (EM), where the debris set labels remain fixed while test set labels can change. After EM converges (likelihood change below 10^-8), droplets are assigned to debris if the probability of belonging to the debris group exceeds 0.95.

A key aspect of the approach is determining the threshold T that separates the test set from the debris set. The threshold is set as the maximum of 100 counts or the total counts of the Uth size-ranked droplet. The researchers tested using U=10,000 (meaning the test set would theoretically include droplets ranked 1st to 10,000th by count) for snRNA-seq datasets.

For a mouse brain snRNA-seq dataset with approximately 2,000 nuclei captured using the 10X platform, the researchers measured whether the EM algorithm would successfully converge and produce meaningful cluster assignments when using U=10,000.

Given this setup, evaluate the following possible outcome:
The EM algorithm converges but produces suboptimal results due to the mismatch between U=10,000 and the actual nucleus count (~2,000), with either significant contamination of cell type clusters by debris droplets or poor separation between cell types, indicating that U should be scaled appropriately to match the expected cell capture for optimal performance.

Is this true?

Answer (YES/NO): NO